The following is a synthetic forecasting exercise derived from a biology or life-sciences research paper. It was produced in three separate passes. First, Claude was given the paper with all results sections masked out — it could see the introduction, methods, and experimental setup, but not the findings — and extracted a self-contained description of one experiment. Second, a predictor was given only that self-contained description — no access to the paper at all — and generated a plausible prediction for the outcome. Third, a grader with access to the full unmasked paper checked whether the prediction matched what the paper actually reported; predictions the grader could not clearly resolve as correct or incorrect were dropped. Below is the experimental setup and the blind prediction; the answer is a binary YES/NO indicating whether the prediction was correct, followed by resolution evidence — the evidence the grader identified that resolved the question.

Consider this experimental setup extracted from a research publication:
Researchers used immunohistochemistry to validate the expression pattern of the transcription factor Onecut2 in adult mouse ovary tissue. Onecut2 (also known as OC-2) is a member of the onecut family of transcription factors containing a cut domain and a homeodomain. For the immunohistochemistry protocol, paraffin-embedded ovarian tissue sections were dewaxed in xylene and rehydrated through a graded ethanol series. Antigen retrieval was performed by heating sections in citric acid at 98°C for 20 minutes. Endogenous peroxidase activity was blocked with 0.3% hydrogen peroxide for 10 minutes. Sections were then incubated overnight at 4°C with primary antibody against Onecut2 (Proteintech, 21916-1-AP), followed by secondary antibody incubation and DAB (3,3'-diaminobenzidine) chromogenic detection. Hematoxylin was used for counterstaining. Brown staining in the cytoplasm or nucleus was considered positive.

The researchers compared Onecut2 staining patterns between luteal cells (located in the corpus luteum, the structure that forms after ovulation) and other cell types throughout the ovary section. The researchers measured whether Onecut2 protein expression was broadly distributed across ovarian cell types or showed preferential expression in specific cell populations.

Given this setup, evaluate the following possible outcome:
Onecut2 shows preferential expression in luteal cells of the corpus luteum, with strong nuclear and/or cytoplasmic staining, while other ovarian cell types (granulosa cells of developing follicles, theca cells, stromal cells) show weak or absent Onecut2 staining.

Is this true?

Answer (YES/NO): NO